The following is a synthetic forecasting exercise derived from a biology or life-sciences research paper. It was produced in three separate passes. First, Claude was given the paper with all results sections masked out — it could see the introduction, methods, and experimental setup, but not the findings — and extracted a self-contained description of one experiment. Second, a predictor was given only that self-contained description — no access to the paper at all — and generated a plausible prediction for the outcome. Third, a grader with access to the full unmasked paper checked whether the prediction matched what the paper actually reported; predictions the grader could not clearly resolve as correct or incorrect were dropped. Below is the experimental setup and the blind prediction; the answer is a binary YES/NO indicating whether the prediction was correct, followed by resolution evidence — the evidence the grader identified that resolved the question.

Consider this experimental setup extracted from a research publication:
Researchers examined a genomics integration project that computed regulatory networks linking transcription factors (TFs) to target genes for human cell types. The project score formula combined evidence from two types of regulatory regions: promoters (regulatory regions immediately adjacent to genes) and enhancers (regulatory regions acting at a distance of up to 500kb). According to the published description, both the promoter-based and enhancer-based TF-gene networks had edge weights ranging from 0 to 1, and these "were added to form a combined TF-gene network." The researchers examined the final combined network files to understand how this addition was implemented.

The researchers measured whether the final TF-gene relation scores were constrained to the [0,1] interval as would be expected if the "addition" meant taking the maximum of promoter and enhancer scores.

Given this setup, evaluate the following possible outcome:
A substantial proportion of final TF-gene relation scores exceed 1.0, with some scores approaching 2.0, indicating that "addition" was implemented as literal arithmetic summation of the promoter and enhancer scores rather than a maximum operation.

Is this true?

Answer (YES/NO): NO